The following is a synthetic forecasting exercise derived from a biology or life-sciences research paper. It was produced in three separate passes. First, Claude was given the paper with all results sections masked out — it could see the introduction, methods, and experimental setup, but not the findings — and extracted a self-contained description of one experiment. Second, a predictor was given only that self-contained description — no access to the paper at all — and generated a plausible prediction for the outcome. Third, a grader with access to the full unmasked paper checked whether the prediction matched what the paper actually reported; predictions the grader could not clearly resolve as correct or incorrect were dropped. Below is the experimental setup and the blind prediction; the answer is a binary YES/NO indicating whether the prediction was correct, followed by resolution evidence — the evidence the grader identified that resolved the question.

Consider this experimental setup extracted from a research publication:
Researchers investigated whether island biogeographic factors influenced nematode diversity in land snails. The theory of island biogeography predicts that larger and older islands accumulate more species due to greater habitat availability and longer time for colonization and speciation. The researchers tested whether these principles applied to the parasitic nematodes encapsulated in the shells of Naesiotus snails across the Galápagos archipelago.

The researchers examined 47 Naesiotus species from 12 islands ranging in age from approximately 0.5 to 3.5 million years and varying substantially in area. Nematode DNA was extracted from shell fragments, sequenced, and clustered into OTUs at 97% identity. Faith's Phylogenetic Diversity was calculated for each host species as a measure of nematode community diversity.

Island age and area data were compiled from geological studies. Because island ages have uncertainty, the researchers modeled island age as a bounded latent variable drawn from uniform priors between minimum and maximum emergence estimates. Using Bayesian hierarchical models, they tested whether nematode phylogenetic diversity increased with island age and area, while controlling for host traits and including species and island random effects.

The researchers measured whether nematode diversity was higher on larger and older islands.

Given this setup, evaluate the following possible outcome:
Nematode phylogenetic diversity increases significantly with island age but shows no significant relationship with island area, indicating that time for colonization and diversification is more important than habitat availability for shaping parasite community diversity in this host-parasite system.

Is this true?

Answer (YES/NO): NO